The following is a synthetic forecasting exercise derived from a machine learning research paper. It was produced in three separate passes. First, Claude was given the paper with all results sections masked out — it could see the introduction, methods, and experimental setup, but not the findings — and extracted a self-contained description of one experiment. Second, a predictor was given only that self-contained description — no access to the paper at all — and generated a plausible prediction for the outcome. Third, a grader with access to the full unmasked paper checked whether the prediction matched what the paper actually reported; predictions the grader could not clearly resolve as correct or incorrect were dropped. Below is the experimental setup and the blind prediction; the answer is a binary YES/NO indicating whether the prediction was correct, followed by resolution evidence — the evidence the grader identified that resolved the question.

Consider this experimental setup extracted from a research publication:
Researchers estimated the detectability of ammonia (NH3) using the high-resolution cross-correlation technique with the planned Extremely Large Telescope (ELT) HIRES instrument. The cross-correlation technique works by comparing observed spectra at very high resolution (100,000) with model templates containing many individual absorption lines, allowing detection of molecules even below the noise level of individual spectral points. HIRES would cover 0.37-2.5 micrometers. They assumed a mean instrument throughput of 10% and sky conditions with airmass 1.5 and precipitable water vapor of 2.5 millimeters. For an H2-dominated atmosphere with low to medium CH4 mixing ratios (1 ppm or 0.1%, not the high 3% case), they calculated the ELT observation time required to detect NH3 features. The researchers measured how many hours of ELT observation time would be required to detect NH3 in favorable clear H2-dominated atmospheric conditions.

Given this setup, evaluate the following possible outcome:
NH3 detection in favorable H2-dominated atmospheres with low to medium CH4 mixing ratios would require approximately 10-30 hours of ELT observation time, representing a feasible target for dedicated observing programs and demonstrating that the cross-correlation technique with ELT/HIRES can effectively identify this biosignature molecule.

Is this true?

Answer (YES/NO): YES